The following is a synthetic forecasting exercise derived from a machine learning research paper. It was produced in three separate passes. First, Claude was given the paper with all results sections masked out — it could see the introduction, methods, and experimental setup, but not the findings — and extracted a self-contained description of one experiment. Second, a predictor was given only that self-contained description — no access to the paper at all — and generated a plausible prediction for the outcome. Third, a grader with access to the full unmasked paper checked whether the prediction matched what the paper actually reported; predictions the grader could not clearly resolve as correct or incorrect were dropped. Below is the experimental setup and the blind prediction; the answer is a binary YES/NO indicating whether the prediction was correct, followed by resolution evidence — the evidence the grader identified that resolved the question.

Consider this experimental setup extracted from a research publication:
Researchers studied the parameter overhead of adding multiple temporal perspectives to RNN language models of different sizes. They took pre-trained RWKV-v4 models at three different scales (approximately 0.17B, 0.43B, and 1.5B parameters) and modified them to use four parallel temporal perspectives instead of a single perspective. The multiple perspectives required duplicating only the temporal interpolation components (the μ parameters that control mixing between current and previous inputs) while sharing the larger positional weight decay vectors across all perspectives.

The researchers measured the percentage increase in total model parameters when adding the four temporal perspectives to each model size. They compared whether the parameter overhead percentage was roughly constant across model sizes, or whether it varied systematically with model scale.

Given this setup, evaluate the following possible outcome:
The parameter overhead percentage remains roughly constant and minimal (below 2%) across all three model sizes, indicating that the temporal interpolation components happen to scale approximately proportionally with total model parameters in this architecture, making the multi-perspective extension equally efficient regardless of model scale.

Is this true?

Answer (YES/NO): NO